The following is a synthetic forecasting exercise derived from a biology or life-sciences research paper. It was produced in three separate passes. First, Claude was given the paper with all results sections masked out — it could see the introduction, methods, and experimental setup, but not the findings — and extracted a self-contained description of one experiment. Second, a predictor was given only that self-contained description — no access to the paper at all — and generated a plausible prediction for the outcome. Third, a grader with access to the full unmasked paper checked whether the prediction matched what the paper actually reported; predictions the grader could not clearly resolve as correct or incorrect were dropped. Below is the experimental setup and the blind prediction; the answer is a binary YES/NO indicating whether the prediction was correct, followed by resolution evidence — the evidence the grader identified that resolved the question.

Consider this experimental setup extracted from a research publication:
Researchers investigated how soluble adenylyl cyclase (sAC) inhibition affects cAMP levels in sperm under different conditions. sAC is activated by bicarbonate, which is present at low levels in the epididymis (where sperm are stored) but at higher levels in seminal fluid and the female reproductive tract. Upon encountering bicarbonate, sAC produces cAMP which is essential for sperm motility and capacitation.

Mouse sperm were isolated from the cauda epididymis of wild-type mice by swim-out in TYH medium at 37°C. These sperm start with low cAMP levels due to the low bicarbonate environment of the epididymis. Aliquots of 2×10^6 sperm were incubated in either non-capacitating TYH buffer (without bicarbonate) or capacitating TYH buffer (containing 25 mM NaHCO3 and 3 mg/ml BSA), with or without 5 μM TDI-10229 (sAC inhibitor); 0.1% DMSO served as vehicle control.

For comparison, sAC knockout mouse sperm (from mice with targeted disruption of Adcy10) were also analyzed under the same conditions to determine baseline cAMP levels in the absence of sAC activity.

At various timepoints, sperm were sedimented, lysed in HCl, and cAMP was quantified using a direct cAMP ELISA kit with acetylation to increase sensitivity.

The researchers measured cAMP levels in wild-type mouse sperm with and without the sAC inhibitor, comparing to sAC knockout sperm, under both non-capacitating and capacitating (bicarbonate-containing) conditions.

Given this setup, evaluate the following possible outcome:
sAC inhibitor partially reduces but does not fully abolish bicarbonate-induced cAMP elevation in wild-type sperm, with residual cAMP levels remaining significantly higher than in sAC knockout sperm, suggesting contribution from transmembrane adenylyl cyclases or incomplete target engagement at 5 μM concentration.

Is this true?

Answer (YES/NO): NO